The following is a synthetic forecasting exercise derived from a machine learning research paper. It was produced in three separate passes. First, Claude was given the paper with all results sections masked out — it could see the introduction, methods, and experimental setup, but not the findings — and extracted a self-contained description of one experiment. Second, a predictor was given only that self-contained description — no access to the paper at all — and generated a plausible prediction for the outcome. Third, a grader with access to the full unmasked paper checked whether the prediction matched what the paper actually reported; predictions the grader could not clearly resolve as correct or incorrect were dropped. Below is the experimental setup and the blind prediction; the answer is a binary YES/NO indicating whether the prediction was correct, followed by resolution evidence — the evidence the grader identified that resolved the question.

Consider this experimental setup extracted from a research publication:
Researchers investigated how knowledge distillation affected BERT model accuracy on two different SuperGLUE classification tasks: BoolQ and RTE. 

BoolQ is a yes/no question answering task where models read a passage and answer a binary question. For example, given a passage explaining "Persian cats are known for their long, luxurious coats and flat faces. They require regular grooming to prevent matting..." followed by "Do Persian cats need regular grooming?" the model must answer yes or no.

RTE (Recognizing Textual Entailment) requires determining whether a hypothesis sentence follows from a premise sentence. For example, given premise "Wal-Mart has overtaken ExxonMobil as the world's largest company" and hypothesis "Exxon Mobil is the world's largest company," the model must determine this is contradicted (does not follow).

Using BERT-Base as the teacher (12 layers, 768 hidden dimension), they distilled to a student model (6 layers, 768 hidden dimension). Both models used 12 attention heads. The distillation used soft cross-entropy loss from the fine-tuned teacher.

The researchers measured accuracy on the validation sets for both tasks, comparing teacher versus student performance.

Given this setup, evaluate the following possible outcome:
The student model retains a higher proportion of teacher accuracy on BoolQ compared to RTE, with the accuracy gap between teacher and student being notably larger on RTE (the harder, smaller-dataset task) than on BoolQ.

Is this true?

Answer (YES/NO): YES